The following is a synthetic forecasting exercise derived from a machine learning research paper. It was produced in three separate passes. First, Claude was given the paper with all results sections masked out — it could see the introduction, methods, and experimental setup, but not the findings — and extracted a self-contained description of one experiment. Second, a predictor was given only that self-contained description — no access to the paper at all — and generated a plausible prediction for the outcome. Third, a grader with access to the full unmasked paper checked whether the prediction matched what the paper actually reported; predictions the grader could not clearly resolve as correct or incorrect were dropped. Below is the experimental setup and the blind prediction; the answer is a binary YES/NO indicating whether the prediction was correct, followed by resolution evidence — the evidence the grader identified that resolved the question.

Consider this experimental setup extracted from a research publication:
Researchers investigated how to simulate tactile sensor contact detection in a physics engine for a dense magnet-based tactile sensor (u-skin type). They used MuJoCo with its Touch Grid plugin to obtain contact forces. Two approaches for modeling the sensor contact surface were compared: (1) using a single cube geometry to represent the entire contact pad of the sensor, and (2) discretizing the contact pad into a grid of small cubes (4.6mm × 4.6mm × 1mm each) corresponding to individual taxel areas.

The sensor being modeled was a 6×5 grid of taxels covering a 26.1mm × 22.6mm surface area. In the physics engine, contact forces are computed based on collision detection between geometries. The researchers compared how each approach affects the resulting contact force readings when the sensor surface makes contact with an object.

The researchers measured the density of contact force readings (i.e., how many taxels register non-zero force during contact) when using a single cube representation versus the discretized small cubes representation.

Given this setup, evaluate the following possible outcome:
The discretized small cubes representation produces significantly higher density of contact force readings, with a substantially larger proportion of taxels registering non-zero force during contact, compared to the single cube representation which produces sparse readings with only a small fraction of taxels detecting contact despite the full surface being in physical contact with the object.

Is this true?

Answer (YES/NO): YES